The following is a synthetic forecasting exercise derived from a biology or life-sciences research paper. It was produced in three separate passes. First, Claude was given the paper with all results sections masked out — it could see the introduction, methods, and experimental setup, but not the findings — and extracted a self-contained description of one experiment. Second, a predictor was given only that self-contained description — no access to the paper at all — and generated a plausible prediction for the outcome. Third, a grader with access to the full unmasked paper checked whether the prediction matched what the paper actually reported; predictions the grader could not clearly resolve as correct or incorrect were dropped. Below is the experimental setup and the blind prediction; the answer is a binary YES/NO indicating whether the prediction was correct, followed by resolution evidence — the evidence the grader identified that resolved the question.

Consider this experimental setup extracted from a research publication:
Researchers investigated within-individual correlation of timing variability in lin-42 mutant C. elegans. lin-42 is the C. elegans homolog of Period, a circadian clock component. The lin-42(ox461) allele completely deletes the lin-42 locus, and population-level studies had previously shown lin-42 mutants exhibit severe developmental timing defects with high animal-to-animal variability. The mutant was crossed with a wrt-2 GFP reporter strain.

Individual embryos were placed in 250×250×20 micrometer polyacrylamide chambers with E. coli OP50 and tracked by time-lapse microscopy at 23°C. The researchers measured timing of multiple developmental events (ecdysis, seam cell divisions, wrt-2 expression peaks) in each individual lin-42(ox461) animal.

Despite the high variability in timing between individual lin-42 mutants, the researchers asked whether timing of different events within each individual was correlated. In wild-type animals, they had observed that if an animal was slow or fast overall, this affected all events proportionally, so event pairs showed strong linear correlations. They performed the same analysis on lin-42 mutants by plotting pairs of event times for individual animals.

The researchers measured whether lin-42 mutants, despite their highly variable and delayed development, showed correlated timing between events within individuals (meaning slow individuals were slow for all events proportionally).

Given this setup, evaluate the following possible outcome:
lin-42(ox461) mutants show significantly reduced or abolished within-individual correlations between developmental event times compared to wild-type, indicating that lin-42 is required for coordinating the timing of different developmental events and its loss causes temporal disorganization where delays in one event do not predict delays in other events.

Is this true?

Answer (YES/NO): NO